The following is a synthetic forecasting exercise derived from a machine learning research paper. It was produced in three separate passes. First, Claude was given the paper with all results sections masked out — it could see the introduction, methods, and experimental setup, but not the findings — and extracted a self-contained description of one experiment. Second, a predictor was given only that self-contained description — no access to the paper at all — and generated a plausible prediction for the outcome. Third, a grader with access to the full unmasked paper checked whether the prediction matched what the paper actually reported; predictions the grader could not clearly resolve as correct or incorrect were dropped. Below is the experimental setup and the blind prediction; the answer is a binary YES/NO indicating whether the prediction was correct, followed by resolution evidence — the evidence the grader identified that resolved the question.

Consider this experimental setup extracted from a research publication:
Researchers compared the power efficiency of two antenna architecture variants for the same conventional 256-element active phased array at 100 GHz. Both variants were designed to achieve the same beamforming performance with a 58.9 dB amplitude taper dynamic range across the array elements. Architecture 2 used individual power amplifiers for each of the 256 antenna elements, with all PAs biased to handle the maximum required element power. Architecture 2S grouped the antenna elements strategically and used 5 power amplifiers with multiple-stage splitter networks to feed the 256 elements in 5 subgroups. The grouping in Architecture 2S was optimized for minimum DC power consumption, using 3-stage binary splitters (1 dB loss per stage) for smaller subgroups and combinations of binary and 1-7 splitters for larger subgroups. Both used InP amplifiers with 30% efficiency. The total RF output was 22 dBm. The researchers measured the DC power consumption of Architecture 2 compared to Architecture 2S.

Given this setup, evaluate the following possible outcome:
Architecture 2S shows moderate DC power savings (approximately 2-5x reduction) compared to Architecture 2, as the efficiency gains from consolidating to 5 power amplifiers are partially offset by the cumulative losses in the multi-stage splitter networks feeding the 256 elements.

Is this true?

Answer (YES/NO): YES